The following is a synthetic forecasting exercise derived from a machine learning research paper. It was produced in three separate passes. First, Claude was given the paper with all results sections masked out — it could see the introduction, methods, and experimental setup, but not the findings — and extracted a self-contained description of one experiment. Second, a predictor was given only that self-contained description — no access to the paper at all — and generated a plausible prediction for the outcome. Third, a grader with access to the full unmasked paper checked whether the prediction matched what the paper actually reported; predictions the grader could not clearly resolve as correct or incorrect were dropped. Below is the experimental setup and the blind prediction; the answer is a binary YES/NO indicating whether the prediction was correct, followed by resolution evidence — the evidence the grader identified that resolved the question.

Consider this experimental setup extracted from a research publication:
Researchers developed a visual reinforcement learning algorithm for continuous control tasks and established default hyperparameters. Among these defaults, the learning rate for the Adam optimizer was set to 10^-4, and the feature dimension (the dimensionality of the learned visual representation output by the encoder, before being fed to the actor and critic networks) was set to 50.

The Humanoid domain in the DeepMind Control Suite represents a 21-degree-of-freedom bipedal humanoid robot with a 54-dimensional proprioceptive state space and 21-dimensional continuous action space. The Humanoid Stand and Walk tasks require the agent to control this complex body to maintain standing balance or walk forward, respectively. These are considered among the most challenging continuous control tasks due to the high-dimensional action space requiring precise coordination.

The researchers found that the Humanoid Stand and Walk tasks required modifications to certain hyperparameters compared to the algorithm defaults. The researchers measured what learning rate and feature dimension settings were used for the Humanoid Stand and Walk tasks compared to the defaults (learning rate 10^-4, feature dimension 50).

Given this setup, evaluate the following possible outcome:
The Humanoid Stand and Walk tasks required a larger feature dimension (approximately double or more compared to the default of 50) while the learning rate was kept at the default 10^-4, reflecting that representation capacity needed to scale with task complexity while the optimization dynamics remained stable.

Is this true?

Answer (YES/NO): NO